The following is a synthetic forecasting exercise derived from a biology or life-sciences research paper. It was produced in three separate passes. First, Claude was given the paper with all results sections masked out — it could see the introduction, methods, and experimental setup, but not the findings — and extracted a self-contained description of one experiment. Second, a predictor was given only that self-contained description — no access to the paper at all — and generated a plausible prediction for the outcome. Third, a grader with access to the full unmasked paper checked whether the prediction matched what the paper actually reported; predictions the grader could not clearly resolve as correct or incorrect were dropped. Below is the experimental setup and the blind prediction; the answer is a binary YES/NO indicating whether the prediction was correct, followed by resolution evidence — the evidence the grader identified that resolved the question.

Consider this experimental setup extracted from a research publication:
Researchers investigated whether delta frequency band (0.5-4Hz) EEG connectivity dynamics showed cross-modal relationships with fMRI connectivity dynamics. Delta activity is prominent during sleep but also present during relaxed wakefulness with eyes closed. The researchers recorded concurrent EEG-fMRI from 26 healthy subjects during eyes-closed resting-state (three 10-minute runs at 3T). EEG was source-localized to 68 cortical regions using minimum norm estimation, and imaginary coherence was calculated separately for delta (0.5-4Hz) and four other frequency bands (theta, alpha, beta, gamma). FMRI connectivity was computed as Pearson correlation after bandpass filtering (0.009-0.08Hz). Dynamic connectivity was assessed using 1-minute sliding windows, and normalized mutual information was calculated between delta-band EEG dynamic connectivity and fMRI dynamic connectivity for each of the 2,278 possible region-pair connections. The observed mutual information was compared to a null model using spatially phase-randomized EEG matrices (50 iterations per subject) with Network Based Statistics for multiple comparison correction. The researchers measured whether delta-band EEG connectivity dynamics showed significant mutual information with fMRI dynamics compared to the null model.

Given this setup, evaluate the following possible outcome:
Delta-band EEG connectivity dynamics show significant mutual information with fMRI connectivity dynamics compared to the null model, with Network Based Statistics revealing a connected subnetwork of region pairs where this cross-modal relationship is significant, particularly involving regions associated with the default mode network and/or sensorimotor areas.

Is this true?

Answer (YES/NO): YES